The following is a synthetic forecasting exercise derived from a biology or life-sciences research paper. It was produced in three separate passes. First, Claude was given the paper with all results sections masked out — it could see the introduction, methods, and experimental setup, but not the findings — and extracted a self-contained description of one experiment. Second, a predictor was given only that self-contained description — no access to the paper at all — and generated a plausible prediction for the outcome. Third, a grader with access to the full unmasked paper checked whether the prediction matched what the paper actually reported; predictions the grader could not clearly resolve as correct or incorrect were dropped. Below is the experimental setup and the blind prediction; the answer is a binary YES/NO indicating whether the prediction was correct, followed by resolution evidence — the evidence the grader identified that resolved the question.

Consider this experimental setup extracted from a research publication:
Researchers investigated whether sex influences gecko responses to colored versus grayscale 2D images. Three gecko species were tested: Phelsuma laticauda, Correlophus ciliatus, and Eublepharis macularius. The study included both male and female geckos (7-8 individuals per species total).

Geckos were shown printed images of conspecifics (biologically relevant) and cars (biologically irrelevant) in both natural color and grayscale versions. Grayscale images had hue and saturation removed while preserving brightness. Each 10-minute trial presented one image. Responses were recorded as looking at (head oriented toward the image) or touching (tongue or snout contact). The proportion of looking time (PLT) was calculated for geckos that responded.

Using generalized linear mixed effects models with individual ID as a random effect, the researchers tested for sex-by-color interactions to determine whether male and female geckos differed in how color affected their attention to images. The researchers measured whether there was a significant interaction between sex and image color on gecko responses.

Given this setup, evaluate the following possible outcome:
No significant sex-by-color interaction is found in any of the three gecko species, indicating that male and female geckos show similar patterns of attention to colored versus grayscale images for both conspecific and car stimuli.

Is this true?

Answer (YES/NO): YES